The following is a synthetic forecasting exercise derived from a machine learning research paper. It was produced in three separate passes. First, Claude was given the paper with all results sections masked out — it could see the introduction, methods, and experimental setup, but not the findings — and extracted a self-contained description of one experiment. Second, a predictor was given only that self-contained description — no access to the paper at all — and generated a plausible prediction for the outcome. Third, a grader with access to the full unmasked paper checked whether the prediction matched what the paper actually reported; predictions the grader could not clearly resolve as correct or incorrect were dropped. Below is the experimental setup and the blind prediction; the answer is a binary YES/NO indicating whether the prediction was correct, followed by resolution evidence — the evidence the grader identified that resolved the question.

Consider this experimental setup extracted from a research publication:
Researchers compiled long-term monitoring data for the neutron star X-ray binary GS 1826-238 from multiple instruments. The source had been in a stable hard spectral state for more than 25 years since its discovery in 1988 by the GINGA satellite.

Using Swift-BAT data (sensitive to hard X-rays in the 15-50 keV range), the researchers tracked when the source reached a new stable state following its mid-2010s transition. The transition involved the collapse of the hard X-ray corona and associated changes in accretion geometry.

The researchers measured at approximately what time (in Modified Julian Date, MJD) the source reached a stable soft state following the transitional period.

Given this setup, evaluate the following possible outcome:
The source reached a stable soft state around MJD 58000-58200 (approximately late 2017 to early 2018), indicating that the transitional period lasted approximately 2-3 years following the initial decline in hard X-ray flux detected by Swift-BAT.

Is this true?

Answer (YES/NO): NO